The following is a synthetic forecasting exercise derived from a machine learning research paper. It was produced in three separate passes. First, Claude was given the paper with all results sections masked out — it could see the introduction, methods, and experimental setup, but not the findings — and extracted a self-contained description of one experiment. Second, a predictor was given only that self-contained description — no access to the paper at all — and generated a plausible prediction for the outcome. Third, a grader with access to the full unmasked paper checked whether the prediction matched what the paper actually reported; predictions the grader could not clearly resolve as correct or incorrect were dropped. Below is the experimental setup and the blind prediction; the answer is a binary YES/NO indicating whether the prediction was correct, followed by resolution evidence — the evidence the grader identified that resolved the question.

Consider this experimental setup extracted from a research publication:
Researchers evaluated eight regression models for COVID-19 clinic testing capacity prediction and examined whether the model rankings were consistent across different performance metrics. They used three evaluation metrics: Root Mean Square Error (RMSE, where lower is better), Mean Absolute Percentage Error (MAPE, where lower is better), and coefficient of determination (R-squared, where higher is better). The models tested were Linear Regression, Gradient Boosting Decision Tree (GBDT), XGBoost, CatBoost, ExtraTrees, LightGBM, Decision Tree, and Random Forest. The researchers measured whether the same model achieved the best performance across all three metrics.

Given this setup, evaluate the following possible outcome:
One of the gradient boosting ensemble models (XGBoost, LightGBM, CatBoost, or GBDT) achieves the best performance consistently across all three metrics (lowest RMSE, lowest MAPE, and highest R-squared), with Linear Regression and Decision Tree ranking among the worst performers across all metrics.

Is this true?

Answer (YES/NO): NO